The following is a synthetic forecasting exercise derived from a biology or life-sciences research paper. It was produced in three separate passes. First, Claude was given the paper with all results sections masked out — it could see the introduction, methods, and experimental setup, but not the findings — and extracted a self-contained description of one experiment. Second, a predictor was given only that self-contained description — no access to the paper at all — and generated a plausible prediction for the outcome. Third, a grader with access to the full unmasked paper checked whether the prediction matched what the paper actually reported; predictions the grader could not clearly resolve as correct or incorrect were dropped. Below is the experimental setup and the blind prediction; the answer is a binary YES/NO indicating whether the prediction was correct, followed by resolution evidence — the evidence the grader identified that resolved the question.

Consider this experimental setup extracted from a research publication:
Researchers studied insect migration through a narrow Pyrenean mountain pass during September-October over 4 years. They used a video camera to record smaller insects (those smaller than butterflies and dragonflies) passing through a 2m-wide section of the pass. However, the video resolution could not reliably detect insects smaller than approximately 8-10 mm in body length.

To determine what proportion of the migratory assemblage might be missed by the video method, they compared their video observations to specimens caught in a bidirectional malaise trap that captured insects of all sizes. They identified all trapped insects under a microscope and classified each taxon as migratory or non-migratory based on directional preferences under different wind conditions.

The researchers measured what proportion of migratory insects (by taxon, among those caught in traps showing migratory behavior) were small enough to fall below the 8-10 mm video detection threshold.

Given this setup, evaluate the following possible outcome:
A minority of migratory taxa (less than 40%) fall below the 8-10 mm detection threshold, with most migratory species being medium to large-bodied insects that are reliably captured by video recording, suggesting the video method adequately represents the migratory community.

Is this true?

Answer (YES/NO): NO